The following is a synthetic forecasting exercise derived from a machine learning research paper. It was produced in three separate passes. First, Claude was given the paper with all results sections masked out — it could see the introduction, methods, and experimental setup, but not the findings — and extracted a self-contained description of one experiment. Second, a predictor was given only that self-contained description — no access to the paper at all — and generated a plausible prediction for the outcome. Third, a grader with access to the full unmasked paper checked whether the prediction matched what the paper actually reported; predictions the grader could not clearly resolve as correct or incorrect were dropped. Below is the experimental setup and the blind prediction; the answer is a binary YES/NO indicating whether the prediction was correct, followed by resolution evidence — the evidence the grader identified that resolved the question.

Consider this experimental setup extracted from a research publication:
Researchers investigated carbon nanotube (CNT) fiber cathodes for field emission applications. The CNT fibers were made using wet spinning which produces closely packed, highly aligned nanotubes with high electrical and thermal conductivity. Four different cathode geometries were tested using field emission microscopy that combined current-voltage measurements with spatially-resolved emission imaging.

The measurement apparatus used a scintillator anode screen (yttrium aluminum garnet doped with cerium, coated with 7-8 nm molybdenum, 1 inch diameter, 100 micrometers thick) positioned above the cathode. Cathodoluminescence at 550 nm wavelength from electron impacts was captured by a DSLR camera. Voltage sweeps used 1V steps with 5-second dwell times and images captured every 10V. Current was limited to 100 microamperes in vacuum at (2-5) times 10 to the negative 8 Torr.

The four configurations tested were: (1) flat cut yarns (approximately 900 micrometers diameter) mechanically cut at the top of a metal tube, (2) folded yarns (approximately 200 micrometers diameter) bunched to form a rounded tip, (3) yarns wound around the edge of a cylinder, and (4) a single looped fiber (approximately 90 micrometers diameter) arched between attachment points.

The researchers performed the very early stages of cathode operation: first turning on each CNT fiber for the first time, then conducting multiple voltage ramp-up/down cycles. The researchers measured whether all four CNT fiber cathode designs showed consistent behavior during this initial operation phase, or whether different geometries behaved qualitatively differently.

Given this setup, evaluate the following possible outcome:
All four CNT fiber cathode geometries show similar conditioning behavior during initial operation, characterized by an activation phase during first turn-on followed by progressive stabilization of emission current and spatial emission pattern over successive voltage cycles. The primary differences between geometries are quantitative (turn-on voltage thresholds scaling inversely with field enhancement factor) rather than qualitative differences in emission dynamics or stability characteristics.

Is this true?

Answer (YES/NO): NO